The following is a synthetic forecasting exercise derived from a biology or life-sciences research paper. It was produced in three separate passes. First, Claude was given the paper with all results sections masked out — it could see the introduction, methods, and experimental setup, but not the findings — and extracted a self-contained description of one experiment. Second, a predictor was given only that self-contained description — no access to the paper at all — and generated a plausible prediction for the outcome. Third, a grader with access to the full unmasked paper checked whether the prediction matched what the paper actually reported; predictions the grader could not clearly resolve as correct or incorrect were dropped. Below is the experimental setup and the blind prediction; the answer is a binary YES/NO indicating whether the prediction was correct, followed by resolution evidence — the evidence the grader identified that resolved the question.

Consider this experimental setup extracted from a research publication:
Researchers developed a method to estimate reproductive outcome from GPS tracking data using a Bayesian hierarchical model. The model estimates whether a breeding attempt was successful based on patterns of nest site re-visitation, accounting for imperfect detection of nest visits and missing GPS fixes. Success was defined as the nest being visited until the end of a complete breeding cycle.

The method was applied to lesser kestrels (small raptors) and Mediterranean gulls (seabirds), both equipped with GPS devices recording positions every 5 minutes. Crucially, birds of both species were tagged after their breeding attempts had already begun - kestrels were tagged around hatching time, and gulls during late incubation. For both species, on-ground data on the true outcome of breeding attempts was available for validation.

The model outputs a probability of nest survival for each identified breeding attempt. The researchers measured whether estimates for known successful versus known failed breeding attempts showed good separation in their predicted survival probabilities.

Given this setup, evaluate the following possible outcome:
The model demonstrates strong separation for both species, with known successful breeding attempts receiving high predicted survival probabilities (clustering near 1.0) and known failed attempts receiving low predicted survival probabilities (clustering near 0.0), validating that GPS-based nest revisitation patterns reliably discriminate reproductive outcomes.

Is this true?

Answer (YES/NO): NO